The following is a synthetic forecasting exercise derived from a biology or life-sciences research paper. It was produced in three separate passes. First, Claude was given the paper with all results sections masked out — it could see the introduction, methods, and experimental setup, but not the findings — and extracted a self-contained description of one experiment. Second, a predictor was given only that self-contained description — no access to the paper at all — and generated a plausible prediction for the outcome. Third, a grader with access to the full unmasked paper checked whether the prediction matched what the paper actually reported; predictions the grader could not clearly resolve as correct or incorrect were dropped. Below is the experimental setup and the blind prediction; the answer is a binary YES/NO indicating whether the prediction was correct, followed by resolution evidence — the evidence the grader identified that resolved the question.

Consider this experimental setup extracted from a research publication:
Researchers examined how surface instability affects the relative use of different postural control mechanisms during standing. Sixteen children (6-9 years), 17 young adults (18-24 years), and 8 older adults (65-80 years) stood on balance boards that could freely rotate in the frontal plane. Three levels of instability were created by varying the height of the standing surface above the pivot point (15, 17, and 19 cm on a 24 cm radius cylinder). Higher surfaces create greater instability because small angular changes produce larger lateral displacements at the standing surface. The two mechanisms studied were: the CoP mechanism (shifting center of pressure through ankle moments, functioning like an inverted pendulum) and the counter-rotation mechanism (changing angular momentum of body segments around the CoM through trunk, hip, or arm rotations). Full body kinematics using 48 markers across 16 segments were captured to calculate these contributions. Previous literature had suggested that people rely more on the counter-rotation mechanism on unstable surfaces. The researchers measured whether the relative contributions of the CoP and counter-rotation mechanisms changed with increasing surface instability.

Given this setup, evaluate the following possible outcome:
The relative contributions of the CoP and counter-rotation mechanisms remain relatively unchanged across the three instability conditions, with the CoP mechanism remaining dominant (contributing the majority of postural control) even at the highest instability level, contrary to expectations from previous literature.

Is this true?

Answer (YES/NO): YES